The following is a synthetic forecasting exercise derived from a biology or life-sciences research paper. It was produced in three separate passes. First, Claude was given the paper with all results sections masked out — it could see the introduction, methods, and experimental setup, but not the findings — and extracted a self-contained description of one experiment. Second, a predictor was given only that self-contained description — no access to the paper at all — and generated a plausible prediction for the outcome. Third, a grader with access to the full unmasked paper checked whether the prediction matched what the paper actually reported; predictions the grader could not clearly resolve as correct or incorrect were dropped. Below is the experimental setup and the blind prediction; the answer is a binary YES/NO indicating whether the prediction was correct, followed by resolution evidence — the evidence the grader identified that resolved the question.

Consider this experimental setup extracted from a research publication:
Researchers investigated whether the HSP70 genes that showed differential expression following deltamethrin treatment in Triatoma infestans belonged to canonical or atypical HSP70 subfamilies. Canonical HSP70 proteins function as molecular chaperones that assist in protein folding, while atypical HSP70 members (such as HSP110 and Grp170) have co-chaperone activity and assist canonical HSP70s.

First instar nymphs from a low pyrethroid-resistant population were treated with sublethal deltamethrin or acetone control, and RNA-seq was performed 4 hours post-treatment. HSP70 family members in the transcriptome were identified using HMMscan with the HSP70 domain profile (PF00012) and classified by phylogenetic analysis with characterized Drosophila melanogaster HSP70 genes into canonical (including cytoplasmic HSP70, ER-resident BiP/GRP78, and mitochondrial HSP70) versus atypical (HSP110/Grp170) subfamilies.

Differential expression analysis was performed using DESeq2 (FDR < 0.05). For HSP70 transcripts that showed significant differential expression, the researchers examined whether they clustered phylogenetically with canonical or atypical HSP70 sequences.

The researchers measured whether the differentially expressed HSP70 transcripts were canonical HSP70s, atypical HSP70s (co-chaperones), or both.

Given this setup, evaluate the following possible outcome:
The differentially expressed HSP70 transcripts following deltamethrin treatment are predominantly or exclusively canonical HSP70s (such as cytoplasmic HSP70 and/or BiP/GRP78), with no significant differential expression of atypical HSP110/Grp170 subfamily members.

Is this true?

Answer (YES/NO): YES